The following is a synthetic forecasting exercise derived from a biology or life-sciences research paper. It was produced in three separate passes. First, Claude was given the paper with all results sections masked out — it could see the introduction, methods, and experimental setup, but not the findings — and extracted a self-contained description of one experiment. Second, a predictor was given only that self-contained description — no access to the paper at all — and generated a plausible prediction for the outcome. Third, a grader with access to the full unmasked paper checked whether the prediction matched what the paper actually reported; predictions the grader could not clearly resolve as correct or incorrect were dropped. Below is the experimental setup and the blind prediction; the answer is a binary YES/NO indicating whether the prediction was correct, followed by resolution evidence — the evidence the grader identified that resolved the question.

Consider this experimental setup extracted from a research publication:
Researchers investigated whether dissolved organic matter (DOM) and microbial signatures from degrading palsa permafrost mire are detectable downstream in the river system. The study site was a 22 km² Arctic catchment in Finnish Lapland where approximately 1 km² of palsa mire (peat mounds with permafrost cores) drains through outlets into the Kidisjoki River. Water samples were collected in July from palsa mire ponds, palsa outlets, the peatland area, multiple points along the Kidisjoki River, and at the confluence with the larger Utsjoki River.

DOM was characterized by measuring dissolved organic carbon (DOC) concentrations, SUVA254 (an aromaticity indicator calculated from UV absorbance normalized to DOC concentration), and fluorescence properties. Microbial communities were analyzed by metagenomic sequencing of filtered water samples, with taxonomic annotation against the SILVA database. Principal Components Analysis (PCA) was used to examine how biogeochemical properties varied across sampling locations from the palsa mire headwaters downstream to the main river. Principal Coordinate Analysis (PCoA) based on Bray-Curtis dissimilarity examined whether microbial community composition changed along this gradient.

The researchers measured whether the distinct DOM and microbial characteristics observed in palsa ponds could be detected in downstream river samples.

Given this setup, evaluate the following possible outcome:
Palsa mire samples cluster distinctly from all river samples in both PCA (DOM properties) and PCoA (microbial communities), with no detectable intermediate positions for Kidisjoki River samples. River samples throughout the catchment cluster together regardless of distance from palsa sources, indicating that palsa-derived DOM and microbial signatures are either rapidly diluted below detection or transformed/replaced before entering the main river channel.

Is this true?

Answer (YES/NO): NO